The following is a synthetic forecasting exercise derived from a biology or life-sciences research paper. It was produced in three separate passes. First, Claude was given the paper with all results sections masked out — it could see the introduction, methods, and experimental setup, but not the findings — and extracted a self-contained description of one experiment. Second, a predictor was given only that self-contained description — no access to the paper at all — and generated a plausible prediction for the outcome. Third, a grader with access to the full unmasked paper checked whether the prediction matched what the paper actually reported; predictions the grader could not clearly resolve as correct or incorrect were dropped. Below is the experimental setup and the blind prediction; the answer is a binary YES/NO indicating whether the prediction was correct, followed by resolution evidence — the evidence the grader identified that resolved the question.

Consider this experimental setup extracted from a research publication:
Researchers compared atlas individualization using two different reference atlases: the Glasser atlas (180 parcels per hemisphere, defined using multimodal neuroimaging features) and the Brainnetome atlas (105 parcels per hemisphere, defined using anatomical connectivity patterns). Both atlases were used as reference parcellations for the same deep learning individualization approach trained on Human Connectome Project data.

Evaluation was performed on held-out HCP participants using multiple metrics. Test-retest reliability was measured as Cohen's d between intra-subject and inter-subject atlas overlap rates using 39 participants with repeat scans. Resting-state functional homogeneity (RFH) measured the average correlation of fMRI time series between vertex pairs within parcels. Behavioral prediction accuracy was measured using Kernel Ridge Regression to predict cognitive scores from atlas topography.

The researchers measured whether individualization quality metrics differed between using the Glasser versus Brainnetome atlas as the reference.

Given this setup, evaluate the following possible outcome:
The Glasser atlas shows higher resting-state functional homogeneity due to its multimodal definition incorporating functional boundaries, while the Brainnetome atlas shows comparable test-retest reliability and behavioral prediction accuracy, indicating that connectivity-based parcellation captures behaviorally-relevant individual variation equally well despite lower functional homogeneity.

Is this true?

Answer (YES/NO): NO